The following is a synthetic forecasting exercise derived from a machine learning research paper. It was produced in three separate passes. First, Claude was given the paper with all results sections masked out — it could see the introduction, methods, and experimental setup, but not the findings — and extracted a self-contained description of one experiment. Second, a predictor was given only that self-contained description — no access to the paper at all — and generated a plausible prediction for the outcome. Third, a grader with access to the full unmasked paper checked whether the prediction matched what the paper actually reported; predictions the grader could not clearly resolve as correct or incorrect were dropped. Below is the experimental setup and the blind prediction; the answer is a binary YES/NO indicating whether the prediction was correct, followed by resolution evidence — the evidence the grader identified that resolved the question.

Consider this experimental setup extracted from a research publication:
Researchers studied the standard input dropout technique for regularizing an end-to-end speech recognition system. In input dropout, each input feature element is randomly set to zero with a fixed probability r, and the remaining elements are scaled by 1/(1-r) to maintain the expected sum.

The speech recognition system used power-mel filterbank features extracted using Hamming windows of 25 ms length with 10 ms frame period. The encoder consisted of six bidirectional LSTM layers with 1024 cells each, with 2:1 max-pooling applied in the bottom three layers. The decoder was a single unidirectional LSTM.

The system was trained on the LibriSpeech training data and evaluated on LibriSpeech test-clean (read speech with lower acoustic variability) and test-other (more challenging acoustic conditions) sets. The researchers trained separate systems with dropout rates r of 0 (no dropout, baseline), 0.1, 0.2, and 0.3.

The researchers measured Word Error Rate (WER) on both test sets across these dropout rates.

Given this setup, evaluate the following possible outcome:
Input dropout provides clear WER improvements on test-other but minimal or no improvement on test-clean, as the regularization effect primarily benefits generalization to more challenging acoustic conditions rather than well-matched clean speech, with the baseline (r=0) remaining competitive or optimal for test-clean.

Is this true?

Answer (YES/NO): NO